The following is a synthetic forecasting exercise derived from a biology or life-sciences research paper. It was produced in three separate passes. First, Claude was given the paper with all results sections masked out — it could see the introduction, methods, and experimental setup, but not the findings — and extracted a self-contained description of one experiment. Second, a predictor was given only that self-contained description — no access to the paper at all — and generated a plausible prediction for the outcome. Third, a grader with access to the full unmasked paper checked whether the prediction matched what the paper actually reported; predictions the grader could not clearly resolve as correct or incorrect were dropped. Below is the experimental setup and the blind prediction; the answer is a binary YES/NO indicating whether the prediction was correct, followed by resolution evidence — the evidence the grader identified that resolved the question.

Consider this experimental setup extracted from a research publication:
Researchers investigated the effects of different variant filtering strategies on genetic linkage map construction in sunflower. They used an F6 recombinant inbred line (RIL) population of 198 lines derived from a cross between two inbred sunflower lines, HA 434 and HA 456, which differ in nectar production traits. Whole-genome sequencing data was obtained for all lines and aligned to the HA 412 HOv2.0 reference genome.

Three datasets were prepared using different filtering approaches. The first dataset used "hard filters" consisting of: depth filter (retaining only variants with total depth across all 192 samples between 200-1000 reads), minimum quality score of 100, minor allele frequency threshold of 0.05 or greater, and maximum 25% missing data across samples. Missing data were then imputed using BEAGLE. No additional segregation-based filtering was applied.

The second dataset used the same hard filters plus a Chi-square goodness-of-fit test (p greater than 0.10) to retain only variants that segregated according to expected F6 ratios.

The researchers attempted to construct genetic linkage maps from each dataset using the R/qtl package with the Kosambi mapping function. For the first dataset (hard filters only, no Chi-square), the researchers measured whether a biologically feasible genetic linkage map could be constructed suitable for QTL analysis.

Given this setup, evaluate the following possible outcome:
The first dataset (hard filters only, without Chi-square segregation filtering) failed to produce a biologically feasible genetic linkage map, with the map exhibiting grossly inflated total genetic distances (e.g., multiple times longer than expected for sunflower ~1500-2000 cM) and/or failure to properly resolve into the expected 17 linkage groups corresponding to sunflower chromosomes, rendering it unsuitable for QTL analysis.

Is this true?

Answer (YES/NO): YES